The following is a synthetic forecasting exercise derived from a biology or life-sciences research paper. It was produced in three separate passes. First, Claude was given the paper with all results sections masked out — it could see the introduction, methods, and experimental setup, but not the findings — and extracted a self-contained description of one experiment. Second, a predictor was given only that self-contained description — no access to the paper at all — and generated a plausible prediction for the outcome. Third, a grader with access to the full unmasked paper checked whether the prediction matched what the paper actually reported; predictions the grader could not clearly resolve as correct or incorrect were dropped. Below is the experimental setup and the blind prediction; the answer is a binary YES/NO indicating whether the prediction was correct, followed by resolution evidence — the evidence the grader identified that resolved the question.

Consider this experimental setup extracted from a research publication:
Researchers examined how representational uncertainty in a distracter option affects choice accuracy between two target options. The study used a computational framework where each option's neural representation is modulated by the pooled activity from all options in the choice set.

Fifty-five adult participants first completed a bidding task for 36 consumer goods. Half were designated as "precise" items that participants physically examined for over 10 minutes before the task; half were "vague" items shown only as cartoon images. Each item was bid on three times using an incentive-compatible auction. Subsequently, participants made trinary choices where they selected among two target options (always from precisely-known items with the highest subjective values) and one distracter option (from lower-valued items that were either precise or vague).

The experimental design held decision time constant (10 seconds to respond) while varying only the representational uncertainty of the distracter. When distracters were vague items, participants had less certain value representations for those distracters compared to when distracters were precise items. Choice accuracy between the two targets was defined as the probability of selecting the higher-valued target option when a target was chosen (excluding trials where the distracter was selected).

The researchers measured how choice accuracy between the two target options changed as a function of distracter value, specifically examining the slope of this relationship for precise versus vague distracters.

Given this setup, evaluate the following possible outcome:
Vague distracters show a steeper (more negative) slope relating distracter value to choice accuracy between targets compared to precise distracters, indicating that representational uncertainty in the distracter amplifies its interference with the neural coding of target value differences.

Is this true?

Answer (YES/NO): NO